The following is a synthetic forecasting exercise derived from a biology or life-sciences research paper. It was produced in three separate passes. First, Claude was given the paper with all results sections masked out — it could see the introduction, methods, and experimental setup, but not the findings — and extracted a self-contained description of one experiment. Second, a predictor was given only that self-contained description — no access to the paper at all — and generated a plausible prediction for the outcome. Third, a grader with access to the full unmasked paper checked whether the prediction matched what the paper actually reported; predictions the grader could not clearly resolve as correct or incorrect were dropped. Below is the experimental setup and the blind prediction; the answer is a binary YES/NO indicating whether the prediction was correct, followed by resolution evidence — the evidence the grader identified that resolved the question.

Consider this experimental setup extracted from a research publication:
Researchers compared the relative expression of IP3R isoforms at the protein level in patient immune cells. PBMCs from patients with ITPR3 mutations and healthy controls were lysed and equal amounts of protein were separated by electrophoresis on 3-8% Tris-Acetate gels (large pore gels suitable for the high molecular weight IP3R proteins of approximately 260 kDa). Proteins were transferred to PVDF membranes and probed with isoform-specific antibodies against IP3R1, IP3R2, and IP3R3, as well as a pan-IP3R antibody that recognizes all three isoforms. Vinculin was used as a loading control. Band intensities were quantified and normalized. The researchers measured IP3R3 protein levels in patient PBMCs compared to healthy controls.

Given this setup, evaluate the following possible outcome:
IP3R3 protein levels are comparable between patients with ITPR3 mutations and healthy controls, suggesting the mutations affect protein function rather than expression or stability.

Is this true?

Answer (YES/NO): NO